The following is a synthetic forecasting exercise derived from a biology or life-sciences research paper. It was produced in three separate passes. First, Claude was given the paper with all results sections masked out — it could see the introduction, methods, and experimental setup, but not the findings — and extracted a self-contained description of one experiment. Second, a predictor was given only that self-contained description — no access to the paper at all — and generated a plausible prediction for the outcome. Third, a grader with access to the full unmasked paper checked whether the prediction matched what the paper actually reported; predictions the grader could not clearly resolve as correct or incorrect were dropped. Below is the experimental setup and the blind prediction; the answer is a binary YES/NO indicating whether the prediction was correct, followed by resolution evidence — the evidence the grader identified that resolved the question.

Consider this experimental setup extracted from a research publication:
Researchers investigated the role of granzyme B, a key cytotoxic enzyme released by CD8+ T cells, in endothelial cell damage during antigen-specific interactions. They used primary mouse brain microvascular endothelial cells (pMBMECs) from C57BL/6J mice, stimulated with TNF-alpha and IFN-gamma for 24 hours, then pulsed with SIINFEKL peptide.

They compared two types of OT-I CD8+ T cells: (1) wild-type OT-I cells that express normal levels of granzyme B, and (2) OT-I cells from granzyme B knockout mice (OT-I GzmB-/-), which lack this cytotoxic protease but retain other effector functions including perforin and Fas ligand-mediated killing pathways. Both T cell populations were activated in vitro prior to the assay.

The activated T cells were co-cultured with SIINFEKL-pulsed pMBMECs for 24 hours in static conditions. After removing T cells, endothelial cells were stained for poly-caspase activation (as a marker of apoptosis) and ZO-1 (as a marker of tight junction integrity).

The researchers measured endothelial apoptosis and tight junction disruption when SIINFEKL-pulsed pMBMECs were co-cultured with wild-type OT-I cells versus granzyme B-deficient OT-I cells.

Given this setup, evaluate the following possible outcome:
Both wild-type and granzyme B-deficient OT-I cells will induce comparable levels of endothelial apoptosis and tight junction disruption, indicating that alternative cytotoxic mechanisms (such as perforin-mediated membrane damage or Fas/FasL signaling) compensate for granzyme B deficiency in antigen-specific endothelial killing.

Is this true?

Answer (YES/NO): NO